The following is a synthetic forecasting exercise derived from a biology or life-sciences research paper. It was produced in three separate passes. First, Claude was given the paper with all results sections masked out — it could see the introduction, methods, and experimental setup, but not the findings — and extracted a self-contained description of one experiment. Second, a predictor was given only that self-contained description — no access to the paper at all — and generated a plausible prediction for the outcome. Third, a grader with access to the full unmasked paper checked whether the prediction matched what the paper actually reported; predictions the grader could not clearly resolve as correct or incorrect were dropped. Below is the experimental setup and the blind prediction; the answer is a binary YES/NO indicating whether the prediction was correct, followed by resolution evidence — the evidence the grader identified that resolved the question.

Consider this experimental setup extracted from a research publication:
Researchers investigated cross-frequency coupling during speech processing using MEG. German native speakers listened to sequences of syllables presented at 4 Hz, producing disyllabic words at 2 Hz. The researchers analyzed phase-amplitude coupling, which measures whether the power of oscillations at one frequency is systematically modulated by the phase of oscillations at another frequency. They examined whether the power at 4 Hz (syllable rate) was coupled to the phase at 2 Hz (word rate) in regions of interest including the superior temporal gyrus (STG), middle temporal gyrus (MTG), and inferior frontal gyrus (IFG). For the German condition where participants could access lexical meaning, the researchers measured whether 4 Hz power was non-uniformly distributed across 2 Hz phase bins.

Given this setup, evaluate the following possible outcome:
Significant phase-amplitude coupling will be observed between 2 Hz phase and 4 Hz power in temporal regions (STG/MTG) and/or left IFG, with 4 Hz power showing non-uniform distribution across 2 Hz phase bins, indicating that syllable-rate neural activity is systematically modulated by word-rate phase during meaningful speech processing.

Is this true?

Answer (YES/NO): YES